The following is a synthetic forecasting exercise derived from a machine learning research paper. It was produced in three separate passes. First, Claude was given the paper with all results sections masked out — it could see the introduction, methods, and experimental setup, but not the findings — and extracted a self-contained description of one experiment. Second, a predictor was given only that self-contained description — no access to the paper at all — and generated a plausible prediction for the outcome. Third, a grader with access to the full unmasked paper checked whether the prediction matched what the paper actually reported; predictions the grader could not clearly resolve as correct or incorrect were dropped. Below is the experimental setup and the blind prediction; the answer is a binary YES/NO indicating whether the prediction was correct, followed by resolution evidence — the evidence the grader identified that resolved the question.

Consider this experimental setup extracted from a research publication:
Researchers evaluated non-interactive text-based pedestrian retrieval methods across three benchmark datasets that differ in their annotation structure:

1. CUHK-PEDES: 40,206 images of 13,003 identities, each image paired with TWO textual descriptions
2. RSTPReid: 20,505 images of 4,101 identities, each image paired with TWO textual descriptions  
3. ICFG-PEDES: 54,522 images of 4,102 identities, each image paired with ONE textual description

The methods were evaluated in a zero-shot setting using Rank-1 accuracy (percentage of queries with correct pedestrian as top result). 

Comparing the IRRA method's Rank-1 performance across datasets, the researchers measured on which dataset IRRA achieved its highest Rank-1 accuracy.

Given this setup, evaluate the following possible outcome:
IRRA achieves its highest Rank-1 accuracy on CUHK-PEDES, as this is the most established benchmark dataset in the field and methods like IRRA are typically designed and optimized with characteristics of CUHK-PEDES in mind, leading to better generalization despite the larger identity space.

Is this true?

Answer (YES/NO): YES